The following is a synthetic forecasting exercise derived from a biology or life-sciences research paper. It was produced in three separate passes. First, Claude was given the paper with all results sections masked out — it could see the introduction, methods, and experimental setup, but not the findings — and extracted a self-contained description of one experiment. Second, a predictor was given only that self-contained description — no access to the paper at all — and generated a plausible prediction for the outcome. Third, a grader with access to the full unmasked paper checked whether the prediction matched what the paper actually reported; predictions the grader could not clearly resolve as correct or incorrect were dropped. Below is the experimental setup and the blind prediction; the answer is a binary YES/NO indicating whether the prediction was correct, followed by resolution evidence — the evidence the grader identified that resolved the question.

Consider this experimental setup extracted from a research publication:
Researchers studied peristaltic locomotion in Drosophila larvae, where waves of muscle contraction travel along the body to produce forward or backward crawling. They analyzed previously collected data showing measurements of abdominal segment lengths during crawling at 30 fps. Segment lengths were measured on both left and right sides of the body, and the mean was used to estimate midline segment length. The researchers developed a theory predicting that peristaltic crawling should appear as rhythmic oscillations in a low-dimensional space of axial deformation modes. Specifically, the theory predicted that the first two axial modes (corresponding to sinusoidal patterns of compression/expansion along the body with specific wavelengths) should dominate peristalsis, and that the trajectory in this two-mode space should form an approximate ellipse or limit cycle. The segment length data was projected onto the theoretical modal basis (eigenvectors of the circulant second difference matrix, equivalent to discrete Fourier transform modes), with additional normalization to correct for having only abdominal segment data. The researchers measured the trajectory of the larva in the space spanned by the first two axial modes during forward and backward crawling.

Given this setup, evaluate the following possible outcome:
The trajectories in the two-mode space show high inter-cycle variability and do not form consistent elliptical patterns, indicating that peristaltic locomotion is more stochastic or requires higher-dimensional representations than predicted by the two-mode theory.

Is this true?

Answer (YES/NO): NO